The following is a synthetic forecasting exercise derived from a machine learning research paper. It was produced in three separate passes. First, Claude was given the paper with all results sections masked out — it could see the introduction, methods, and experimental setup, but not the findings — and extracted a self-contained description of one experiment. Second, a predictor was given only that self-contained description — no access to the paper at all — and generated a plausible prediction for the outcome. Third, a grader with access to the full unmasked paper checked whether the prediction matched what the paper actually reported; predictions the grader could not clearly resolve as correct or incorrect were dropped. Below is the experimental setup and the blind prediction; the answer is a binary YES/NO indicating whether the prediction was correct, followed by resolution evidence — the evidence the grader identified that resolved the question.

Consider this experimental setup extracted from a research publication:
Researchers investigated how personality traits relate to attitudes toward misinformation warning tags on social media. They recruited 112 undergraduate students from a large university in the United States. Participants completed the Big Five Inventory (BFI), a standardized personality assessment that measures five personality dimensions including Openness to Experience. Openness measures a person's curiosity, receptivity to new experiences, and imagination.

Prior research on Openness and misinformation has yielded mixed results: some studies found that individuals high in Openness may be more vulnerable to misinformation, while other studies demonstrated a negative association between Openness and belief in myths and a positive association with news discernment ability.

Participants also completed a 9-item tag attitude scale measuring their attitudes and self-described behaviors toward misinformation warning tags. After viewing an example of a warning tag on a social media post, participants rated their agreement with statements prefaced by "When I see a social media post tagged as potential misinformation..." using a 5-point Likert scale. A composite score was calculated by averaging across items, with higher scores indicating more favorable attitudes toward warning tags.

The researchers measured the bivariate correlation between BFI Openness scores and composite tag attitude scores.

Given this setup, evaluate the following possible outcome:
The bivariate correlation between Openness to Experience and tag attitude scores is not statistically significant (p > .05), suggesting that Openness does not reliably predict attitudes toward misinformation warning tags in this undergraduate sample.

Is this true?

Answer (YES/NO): NO